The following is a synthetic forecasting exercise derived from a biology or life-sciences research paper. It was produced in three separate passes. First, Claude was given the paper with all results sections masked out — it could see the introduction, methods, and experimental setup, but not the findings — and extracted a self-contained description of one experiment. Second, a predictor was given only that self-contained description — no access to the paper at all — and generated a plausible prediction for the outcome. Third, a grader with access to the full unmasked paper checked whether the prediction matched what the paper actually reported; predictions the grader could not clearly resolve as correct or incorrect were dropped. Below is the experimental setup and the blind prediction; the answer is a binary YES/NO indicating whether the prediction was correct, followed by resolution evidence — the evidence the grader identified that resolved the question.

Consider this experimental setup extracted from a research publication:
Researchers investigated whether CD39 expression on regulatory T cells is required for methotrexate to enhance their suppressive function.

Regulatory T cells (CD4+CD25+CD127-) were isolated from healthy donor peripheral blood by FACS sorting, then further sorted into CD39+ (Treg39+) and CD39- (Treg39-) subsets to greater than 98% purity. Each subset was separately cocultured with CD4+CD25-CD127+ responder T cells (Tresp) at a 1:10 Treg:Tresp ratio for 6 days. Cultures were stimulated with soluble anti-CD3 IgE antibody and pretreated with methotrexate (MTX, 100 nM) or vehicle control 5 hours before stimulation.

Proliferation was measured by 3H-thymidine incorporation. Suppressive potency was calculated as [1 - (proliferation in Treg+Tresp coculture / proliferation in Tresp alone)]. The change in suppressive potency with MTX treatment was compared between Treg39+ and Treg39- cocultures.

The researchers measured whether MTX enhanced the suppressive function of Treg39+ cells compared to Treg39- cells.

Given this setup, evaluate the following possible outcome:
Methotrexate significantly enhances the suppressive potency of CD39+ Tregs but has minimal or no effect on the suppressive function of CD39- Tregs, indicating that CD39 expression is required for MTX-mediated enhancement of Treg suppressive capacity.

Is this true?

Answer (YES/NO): YES